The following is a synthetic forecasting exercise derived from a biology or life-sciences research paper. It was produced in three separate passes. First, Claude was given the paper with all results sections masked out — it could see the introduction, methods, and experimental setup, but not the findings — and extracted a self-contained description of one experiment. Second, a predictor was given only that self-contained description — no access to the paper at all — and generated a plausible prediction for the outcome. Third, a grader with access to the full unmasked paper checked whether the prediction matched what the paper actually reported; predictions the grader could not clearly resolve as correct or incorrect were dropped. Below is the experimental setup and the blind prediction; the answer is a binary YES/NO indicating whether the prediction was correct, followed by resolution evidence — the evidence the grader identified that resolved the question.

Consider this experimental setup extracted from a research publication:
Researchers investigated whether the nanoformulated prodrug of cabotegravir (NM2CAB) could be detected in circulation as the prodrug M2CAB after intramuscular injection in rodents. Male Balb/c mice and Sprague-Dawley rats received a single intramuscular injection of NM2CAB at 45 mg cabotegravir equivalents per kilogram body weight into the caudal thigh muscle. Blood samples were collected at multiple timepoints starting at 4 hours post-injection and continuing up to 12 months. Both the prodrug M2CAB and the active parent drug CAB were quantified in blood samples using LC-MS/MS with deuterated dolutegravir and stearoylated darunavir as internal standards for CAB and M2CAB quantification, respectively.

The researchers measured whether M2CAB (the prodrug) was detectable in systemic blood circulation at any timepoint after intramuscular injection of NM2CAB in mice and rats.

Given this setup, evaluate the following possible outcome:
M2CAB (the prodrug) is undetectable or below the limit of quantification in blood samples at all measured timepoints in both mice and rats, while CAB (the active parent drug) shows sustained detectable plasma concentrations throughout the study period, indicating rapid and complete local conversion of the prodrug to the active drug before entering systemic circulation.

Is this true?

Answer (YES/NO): NO